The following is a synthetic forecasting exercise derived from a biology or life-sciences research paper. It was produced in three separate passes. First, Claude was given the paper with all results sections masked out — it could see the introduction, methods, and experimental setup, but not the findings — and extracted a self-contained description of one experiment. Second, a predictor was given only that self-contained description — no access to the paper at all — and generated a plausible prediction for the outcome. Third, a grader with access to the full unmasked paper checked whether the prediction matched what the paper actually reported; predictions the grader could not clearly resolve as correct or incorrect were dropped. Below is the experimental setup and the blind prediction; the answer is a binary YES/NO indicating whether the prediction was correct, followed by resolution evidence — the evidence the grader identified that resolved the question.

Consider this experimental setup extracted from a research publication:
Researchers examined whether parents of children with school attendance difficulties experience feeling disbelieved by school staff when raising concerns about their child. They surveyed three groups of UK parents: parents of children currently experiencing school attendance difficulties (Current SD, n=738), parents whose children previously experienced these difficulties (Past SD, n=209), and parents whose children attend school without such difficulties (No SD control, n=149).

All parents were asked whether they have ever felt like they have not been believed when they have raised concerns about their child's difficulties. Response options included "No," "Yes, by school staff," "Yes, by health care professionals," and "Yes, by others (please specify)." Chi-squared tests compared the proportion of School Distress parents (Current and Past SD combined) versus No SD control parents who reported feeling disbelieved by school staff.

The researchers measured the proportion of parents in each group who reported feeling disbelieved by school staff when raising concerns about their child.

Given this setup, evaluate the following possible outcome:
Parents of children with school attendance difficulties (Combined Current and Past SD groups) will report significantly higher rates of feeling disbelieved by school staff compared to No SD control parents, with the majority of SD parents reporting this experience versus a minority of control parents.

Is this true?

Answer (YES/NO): YES